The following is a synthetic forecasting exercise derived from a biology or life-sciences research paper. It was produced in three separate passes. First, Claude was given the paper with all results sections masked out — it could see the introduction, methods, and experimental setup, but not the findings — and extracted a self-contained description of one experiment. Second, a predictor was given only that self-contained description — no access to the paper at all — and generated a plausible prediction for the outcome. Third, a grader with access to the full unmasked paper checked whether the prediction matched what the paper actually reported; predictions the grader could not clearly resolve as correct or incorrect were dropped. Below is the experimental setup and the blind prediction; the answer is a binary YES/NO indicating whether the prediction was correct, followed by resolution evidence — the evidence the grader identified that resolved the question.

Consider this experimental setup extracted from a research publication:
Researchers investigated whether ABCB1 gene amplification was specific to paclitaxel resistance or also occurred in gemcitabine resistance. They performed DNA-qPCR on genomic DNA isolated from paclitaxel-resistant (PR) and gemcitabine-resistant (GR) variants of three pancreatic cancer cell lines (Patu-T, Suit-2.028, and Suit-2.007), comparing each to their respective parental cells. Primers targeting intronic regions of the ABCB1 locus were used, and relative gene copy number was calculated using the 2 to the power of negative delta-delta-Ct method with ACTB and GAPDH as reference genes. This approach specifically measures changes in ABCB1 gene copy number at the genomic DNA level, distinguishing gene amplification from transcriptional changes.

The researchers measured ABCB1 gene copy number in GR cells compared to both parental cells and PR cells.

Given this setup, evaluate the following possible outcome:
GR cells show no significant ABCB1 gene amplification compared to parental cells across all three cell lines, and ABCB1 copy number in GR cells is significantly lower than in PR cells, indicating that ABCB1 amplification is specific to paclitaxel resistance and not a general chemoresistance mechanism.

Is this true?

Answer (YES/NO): NO